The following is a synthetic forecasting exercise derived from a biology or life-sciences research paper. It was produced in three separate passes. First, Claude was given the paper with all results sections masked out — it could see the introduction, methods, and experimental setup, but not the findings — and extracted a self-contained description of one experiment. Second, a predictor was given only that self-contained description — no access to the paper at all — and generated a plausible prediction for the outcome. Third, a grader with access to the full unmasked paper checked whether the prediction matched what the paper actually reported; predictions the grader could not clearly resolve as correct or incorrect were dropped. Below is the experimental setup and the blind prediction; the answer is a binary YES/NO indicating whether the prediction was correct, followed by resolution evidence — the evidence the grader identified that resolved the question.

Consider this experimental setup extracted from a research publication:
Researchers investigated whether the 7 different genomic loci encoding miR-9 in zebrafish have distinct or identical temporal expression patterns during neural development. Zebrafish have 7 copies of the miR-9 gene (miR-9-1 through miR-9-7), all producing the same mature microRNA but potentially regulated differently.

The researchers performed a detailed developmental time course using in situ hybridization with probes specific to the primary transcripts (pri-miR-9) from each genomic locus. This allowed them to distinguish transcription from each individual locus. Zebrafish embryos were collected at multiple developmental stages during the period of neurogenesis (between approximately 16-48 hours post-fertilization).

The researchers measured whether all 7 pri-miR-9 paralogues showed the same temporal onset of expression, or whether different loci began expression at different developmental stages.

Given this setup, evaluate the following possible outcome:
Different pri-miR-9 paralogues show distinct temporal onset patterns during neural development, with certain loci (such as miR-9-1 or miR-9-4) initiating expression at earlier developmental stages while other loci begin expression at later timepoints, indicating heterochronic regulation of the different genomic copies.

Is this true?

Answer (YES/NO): YES